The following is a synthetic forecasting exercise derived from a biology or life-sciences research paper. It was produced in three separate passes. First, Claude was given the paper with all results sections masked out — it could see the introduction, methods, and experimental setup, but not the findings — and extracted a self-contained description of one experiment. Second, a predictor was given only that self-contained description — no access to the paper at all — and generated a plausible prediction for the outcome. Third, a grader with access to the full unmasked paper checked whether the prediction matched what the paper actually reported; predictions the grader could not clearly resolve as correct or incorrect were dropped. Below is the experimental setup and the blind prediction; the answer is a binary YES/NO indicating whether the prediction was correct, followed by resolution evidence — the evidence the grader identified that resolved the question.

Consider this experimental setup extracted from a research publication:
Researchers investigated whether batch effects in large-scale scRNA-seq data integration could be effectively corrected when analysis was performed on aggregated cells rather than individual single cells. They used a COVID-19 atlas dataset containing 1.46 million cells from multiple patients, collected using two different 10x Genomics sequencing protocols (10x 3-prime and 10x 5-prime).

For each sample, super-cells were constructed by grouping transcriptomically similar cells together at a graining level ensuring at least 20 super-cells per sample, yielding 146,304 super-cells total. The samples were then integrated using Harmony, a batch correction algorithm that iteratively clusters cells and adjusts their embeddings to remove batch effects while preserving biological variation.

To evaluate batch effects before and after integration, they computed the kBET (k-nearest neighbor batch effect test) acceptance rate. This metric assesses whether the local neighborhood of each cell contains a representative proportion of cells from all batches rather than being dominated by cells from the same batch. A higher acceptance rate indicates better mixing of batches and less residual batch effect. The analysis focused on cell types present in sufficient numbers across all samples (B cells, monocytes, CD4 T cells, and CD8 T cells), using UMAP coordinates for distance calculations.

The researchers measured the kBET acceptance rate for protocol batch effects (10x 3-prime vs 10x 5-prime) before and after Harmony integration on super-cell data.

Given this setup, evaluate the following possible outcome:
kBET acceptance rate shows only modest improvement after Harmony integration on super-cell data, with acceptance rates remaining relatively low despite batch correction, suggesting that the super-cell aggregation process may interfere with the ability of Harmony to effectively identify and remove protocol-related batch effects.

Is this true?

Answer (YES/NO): NO